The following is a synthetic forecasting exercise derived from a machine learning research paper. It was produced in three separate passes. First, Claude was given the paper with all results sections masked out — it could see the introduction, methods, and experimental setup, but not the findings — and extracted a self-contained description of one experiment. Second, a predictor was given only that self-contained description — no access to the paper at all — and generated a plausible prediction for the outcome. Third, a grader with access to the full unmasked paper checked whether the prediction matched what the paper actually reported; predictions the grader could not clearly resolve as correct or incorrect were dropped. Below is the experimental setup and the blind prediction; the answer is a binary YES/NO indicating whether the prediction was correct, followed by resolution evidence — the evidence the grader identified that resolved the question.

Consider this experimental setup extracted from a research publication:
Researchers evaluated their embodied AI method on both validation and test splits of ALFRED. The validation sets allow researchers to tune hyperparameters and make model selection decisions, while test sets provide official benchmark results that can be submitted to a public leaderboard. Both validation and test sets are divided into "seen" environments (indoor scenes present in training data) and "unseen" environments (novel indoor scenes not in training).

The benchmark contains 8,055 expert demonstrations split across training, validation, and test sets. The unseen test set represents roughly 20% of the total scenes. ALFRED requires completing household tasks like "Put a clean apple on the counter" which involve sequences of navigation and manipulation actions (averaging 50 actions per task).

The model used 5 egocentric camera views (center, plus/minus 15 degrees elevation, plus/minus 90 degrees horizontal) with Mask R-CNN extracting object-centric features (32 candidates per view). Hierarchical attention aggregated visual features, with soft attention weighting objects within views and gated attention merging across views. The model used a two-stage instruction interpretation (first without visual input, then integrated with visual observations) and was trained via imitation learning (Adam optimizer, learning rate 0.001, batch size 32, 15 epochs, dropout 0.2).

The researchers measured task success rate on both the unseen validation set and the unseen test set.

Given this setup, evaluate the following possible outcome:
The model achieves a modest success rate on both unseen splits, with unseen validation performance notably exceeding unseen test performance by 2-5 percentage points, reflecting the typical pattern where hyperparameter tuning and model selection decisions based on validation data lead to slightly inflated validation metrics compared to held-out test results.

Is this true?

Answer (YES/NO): NO